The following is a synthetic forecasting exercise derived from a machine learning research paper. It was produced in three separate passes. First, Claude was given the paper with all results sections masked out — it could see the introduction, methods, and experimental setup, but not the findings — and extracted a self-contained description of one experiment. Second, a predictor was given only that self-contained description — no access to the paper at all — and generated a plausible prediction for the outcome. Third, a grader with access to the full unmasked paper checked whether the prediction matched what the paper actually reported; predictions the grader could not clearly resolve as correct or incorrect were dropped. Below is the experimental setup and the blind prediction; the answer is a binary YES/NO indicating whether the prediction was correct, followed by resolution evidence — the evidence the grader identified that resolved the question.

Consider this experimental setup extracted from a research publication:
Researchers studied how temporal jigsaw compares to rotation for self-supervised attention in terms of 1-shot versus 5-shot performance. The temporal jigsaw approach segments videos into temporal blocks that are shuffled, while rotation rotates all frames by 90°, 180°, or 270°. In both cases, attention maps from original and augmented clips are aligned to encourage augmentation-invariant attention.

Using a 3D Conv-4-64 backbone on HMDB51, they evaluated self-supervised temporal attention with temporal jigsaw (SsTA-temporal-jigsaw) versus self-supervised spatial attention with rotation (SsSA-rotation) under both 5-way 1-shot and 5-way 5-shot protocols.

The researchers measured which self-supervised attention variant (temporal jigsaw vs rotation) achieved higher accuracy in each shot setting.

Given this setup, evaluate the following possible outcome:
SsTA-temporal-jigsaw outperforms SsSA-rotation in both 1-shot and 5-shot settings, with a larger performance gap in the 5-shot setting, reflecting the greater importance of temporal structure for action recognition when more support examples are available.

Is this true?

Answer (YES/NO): NO